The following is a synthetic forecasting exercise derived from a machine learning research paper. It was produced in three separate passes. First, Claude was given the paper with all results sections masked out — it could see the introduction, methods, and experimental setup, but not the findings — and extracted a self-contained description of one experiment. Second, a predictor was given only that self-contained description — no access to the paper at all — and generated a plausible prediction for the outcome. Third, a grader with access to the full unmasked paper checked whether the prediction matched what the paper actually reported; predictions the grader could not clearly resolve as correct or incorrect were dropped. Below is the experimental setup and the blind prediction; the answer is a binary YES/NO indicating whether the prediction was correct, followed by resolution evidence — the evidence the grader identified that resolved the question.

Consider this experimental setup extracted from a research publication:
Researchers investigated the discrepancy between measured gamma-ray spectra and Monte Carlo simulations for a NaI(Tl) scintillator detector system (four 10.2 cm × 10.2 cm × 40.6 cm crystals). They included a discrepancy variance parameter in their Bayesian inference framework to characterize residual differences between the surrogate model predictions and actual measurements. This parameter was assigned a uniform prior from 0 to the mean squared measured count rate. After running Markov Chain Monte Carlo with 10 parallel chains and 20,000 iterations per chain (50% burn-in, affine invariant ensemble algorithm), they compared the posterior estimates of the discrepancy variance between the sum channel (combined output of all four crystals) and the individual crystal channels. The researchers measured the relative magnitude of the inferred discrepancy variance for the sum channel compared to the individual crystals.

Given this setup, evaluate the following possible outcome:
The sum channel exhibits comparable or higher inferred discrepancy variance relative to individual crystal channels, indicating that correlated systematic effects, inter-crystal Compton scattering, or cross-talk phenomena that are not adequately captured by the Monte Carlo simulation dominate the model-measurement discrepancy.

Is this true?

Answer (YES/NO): YES